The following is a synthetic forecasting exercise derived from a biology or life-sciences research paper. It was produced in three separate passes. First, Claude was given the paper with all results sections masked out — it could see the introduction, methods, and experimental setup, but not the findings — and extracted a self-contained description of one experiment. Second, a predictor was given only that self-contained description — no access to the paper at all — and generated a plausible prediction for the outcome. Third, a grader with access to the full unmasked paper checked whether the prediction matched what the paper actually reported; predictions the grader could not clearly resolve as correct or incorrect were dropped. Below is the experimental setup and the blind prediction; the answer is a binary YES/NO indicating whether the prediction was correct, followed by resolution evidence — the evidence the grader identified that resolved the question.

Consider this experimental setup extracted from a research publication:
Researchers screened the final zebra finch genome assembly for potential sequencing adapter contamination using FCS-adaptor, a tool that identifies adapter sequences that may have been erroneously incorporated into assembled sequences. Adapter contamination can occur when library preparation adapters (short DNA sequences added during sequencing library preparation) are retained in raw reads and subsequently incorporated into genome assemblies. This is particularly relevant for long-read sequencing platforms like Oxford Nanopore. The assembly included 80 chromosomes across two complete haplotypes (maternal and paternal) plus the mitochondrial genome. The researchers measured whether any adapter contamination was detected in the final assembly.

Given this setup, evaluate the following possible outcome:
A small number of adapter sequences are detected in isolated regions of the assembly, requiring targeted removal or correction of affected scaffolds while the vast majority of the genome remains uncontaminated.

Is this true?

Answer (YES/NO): YES